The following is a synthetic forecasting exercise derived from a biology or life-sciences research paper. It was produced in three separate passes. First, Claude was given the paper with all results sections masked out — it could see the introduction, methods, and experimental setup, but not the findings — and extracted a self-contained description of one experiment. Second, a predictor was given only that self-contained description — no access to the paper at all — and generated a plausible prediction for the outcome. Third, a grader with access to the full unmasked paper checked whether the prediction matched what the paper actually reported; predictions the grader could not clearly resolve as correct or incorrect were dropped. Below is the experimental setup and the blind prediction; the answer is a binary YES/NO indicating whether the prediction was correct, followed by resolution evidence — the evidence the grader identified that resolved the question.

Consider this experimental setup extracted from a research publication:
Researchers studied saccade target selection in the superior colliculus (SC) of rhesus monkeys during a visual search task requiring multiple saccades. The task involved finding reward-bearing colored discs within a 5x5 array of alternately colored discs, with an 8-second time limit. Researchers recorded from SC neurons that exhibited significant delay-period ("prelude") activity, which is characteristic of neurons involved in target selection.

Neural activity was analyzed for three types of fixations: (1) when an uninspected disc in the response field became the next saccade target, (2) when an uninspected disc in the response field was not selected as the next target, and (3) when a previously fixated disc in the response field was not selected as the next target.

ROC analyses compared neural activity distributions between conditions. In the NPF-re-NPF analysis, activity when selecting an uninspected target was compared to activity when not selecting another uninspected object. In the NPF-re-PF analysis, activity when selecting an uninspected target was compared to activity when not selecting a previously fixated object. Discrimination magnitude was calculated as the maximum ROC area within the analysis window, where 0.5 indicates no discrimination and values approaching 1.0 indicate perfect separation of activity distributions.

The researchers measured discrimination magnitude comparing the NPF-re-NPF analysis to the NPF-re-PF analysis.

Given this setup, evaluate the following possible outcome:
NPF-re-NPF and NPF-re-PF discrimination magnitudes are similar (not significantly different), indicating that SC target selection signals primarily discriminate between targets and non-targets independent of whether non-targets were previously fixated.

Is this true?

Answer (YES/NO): NO